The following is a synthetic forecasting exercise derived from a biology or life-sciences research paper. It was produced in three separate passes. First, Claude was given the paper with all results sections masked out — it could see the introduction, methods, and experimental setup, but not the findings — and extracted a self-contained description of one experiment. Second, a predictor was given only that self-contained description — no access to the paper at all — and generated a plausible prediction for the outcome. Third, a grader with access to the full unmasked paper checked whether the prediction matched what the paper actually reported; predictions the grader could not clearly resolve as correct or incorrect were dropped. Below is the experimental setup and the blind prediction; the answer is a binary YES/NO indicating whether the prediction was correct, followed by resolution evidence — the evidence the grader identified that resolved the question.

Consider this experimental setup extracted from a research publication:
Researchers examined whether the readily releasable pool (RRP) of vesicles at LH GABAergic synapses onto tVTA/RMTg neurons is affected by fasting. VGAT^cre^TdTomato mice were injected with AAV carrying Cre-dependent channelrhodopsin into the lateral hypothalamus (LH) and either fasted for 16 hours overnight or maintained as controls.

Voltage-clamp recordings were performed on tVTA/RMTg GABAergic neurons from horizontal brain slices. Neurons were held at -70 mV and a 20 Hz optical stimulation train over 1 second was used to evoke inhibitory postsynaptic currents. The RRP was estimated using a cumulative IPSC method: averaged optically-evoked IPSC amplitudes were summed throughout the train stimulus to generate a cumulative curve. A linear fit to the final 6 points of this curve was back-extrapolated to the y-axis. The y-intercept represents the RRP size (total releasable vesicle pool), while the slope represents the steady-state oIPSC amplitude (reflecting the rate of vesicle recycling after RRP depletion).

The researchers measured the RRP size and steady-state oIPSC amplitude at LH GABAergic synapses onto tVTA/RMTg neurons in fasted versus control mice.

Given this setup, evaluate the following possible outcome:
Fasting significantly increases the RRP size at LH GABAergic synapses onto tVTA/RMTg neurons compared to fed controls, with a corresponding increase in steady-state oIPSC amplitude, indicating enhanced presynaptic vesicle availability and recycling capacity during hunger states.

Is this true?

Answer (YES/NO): NO